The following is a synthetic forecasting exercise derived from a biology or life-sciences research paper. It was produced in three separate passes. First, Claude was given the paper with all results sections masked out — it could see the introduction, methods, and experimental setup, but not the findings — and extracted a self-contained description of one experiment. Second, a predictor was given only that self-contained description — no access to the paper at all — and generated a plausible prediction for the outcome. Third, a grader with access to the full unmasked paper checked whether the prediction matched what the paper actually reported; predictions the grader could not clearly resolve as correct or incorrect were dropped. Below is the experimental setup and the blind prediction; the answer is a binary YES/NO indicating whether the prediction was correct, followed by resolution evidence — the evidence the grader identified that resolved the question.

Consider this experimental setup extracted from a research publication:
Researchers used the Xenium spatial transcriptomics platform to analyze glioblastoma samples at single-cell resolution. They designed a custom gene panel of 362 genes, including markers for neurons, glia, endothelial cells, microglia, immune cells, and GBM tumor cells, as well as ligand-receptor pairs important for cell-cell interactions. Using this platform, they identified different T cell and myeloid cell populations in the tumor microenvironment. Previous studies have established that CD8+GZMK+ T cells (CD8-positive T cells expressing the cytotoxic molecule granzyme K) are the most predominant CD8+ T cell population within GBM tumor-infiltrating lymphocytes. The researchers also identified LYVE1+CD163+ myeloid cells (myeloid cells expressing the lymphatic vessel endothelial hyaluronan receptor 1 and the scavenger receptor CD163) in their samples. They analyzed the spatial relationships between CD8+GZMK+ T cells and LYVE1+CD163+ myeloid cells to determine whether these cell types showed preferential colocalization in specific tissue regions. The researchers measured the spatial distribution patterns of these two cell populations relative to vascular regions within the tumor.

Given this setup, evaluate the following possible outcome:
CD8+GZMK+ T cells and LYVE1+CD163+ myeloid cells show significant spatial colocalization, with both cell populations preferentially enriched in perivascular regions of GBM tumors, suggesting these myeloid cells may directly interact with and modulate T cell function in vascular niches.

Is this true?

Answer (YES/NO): YES